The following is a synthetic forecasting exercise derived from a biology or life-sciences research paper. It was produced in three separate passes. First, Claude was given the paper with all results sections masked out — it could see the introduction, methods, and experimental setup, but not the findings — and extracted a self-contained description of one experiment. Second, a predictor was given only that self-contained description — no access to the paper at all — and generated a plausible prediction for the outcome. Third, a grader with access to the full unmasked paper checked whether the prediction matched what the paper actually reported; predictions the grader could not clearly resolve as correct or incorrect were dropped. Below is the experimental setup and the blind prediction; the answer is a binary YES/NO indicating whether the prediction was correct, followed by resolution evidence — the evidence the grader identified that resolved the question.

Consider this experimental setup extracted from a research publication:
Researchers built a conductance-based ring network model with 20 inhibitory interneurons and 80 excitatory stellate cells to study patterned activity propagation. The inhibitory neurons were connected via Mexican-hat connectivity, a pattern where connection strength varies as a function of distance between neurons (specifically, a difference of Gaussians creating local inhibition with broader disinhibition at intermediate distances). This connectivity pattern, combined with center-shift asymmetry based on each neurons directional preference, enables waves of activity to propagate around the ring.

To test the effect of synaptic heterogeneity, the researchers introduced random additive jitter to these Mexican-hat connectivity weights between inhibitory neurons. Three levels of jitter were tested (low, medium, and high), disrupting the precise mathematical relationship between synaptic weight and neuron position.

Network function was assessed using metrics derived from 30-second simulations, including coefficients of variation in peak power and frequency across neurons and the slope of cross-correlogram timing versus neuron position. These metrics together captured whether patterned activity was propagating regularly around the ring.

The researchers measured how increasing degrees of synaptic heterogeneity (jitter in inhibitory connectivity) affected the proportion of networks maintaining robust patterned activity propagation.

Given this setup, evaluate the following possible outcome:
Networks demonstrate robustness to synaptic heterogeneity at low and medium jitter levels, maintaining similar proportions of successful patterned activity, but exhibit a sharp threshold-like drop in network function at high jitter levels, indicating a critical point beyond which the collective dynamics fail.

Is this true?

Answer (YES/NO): NO